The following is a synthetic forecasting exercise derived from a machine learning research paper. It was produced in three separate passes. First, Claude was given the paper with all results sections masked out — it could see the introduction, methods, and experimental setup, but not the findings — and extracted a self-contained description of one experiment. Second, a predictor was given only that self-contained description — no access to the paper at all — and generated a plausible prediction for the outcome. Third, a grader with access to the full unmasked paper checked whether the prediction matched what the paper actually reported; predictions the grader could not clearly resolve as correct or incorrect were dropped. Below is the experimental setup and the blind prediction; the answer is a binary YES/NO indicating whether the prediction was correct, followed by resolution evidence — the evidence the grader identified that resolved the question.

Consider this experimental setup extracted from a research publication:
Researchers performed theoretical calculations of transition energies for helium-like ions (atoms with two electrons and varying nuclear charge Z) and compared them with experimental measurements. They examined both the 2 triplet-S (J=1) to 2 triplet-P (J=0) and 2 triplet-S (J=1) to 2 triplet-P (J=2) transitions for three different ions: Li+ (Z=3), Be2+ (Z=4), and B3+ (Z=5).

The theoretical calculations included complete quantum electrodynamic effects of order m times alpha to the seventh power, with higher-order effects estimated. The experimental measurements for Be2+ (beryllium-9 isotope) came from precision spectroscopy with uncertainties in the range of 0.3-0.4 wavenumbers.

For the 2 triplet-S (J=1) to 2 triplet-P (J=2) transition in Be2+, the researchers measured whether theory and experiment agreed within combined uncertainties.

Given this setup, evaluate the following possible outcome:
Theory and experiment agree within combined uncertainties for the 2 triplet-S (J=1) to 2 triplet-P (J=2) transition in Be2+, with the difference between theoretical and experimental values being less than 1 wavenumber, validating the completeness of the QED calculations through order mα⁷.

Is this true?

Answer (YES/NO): NO